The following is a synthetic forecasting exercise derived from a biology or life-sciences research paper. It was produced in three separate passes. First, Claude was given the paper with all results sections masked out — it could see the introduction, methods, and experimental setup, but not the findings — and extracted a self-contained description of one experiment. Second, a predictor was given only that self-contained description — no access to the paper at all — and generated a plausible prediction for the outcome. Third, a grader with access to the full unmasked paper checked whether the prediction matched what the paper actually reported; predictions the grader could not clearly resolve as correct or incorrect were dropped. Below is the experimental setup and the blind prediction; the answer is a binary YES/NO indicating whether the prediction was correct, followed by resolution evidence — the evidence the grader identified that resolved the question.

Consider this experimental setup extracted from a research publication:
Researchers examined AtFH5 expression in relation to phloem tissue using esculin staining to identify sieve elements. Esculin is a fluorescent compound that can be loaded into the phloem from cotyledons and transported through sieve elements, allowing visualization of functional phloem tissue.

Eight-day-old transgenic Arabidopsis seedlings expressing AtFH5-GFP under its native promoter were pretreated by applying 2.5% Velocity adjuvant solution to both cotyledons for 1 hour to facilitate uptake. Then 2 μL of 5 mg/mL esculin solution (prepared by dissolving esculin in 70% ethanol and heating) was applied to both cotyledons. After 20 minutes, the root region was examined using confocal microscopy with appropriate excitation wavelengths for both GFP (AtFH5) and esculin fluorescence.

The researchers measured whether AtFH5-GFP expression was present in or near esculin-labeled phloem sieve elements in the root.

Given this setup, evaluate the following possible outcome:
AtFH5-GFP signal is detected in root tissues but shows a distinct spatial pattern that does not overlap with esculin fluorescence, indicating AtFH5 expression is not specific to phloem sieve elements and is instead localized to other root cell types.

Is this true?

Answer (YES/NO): NO